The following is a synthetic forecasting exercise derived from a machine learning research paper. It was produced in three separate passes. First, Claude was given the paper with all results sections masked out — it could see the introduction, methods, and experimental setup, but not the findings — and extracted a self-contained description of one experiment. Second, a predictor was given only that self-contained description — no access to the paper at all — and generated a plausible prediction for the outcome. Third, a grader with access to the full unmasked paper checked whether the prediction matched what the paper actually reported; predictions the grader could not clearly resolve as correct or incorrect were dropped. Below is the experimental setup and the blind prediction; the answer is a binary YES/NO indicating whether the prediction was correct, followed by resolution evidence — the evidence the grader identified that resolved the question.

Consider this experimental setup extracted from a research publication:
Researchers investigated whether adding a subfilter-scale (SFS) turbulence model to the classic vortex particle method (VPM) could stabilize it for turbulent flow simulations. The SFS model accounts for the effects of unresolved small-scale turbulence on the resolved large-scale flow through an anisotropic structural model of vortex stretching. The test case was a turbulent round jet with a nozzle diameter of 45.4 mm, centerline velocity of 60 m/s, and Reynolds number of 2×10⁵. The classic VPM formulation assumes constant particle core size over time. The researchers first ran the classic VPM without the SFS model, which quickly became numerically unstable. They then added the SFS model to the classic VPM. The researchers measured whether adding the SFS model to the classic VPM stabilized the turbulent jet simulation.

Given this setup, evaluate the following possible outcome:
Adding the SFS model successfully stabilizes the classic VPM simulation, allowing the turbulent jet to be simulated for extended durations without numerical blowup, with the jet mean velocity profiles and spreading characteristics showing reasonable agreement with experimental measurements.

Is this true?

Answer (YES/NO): NO